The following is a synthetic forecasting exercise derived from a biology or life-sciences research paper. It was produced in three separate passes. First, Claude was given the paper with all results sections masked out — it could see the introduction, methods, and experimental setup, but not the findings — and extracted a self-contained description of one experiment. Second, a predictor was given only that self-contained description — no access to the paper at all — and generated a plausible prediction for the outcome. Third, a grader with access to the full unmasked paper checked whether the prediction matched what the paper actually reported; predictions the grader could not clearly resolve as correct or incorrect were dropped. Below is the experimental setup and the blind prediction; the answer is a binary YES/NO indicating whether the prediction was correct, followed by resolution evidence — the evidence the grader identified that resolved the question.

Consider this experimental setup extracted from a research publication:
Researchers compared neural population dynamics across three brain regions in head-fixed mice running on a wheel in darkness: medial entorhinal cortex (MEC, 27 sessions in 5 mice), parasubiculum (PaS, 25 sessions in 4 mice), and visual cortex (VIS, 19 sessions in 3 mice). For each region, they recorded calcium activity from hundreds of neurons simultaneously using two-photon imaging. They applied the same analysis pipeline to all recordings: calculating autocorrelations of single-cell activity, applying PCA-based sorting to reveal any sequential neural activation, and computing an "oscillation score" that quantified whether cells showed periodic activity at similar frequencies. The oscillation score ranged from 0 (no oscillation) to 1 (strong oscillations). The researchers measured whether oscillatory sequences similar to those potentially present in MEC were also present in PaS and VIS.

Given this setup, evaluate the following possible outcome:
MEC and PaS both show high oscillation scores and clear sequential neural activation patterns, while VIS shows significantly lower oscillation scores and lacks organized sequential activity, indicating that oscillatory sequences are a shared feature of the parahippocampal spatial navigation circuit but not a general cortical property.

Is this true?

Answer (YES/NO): NO